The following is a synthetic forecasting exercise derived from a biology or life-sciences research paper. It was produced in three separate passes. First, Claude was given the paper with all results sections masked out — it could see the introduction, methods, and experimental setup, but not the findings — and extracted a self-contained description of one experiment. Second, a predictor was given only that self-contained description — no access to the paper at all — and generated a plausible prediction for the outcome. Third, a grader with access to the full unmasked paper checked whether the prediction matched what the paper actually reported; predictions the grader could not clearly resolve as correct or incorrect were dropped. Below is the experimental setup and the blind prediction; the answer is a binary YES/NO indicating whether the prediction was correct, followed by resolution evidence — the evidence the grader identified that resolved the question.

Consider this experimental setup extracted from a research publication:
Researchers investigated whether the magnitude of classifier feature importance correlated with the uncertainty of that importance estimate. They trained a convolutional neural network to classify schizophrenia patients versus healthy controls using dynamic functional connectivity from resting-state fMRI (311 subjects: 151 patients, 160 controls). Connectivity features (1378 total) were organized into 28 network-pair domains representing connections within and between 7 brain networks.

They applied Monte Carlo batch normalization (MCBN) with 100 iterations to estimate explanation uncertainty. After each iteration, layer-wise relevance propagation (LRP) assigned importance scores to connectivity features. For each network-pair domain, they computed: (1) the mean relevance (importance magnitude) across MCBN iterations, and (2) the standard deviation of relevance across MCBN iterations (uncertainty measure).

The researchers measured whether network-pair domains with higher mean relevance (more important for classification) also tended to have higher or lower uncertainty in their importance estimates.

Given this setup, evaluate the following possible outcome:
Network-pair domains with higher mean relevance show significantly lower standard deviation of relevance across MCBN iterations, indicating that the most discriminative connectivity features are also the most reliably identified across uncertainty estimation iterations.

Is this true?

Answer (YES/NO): NO